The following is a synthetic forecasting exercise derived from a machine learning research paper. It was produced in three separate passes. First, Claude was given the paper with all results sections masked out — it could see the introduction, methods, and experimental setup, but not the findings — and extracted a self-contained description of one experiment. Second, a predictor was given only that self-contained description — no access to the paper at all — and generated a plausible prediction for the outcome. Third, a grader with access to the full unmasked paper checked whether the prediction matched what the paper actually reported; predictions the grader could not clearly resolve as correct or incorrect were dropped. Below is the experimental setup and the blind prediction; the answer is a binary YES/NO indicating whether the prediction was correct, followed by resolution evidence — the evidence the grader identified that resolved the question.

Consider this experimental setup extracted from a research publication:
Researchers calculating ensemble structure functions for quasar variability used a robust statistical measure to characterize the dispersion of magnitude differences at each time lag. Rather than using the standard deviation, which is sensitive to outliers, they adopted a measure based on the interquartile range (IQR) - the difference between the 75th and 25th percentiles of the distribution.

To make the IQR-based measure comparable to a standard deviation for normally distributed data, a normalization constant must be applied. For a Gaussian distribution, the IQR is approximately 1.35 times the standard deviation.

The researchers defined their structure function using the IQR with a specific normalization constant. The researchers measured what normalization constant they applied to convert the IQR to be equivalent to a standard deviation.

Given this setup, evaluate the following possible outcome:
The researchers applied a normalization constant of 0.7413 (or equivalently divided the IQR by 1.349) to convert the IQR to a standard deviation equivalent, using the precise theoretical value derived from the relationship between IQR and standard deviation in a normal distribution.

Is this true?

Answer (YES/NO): NO